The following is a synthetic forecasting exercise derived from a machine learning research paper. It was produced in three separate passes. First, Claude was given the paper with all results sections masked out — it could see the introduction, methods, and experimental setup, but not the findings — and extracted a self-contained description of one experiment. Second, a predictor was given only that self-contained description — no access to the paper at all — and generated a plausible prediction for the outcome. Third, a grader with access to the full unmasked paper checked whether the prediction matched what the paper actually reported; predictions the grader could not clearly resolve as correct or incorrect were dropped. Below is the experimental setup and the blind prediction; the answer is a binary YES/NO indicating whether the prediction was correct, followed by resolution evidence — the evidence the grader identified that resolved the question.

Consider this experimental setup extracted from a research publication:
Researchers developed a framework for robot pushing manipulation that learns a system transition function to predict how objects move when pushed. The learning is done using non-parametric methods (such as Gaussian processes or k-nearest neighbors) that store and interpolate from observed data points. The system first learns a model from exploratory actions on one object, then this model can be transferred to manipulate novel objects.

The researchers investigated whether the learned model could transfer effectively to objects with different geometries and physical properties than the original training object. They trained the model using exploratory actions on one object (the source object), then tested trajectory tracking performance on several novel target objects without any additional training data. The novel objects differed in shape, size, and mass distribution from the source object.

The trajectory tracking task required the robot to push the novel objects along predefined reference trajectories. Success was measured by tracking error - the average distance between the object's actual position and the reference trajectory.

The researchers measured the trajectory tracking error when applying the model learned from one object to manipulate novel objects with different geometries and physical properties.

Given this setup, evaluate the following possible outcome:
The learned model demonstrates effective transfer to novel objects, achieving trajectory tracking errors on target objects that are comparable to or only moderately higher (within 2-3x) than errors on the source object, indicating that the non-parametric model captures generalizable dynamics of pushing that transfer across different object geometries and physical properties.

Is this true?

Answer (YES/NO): YES